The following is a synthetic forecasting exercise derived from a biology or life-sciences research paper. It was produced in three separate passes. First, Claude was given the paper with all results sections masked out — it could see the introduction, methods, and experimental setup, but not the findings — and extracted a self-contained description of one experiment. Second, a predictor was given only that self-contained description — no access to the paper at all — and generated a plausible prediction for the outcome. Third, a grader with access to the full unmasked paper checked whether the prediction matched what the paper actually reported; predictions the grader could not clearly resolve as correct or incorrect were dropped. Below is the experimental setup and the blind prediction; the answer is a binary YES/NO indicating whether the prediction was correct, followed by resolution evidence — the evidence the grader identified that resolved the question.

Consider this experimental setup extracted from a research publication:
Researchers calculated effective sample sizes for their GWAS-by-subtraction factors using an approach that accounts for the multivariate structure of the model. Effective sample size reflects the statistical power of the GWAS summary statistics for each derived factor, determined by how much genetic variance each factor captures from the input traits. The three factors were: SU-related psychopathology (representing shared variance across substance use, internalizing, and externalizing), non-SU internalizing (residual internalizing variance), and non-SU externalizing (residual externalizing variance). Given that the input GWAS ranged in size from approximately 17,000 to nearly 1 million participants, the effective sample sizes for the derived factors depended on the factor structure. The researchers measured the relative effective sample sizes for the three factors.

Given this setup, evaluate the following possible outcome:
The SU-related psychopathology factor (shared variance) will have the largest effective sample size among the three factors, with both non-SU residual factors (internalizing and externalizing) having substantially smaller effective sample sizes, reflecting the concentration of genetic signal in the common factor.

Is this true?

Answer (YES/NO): YES